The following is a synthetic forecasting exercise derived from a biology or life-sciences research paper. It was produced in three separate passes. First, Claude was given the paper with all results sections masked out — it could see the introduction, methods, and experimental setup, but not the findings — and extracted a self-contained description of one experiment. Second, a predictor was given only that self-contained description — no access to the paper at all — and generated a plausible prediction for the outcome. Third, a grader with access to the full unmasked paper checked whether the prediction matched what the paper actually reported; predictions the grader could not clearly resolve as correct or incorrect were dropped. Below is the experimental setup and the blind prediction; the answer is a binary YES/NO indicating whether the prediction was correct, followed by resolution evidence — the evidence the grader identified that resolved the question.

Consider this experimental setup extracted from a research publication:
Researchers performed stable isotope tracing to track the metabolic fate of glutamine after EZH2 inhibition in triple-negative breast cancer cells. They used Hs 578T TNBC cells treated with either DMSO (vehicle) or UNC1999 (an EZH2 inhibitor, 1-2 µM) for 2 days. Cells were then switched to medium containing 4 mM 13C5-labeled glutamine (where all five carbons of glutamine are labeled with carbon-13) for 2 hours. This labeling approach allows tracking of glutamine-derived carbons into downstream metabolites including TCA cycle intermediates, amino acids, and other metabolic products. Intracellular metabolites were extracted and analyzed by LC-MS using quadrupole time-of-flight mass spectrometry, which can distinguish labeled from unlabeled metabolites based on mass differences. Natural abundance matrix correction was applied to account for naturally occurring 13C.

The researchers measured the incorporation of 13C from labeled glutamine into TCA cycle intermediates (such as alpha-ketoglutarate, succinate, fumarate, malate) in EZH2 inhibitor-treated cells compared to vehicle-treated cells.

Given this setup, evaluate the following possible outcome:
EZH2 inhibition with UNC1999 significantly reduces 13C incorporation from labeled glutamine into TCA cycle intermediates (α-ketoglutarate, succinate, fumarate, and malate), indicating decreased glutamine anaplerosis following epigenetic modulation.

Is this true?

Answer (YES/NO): NO